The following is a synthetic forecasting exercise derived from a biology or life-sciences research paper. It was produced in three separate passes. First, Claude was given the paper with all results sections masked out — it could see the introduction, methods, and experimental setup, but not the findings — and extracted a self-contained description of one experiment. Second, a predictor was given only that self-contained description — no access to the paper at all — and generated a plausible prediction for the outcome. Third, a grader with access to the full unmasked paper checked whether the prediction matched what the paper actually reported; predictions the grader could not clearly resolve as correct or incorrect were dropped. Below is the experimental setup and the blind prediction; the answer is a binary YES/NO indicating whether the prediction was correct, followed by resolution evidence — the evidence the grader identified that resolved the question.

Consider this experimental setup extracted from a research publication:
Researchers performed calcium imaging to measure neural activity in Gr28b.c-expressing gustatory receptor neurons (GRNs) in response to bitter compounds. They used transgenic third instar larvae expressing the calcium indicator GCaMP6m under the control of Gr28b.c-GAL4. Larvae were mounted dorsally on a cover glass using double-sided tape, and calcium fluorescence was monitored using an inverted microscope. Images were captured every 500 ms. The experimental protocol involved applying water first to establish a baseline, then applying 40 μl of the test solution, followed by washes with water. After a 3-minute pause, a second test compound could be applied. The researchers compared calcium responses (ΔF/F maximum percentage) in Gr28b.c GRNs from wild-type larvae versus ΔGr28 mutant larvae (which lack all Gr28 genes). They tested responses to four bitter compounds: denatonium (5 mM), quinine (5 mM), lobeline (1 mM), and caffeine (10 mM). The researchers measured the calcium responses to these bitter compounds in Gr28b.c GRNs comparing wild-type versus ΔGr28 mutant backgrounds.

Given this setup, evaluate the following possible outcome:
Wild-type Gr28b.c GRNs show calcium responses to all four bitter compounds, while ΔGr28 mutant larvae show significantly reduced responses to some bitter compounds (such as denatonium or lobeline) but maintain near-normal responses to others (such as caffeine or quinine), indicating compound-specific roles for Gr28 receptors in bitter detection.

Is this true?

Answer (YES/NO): NO